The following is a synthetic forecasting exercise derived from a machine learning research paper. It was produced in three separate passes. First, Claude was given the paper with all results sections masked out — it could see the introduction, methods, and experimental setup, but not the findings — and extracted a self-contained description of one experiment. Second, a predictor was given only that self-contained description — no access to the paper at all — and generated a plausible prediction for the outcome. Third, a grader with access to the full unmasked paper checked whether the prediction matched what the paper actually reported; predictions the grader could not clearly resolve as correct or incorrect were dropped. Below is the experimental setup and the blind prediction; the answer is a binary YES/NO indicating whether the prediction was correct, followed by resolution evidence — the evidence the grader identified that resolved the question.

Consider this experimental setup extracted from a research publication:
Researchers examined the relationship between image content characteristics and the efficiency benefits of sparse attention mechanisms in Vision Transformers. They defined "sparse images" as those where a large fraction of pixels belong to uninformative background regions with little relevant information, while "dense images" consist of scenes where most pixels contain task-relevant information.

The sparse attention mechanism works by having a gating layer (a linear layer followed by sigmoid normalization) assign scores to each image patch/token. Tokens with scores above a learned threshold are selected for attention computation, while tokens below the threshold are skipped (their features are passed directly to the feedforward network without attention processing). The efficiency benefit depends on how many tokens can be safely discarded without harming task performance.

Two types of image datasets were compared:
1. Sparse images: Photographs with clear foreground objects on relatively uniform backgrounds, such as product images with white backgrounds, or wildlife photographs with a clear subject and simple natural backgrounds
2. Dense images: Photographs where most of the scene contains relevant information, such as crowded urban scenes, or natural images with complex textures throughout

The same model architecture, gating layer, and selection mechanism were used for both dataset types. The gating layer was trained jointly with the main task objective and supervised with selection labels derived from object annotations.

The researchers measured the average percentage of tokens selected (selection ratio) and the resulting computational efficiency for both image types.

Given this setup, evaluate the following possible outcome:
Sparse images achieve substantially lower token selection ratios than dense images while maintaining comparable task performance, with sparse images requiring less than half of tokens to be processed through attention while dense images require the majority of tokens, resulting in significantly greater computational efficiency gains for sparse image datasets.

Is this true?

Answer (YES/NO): YES